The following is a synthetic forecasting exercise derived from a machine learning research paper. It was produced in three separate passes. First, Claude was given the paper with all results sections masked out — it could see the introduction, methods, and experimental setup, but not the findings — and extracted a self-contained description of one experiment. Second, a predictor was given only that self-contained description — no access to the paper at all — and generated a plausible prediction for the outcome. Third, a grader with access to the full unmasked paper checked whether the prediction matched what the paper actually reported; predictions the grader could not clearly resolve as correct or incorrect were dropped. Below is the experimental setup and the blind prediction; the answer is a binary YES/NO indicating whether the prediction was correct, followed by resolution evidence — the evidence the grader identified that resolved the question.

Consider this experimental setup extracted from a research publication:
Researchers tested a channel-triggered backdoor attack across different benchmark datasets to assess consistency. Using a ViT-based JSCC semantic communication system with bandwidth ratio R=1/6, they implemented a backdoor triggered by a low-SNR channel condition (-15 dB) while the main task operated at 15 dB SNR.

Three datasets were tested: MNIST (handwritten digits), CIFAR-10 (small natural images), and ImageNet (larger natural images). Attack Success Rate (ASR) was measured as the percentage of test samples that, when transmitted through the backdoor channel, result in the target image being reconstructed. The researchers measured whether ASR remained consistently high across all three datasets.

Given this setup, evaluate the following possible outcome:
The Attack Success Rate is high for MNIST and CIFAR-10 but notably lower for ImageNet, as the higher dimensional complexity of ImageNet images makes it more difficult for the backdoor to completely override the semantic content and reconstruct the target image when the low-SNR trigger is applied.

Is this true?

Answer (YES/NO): NO